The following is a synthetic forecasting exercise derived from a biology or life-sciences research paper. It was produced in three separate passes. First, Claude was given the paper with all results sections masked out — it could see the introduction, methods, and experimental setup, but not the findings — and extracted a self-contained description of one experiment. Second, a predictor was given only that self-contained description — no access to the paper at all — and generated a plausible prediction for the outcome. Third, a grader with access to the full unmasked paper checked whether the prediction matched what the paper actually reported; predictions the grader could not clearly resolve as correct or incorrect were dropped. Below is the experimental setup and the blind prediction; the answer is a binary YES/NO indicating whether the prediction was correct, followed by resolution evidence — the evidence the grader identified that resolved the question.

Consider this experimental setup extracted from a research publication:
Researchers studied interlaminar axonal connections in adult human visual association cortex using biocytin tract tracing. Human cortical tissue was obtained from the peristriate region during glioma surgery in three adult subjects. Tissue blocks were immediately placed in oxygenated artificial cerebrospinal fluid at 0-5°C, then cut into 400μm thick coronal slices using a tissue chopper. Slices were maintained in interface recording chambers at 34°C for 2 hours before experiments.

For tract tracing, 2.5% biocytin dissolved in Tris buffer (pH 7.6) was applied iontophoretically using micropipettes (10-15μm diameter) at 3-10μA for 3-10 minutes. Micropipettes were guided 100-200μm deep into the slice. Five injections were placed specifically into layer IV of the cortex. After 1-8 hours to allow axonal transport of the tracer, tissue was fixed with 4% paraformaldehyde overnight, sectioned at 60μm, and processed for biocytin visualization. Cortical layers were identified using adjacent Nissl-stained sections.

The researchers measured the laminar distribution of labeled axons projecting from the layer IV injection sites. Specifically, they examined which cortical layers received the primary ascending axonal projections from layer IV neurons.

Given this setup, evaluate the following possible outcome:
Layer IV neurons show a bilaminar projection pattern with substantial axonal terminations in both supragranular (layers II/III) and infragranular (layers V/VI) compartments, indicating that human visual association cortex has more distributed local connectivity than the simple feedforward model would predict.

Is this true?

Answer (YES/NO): NO